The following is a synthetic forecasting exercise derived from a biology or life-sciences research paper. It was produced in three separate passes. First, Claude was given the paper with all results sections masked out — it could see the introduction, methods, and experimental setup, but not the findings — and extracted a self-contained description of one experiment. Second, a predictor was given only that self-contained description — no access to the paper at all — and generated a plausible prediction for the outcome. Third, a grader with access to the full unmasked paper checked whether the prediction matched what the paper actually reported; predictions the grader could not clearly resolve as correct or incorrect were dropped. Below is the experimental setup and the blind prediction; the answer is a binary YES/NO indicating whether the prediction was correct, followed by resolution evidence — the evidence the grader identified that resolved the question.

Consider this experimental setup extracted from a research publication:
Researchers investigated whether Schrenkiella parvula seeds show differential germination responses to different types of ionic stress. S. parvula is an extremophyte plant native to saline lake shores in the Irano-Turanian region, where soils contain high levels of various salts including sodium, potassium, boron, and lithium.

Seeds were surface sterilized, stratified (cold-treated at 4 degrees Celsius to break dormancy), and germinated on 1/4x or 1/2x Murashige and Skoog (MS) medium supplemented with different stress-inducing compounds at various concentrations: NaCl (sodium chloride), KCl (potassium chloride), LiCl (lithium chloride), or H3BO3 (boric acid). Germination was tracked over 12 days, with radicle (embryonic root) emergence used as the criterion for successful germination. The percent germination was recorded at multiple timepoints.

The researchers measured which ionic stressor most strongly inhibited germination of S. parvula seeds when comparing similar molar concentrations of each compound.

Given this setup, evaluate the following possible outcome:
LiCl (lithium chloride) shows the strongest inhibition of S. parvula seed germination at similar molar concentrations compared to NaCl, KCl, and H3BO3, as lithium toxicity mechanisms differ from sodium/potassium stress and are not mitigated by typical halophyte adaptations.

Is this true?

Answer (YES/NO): NO